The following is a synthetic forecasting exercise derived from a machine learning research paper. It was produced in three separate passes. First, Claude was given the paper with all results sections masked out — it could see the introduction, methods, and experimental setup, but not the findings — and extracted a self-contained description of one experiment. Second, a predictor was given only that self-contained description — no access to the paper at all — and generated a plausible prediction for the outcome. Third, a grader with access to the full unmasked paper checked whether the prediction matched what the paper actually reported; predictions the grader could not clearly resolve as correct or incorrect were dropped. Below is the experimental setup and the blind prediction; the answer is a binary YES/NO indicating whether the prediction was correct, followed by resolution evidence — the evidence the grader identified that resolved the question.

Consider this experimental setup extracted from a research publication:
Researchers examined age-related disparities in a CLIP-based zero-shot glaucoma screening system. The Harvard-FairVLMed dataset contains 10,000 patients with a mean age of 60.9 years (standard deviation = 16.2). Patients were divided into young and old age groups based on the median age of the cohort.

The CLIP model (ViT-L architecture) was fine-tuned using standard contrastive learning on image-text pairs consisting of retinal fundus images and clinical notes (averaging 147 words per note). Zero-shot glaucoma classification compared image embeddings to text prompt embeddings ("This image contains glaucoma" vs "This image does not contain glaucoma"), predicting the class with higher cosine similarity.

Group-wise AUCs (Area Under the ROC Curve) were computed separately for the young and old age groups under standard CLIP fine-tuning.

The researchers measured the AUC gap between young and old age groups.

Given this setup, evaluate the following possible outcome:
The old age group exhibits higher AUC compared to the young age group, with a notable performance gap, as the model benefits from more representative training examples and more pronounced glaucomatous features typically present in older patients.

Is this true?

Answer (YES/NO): YES